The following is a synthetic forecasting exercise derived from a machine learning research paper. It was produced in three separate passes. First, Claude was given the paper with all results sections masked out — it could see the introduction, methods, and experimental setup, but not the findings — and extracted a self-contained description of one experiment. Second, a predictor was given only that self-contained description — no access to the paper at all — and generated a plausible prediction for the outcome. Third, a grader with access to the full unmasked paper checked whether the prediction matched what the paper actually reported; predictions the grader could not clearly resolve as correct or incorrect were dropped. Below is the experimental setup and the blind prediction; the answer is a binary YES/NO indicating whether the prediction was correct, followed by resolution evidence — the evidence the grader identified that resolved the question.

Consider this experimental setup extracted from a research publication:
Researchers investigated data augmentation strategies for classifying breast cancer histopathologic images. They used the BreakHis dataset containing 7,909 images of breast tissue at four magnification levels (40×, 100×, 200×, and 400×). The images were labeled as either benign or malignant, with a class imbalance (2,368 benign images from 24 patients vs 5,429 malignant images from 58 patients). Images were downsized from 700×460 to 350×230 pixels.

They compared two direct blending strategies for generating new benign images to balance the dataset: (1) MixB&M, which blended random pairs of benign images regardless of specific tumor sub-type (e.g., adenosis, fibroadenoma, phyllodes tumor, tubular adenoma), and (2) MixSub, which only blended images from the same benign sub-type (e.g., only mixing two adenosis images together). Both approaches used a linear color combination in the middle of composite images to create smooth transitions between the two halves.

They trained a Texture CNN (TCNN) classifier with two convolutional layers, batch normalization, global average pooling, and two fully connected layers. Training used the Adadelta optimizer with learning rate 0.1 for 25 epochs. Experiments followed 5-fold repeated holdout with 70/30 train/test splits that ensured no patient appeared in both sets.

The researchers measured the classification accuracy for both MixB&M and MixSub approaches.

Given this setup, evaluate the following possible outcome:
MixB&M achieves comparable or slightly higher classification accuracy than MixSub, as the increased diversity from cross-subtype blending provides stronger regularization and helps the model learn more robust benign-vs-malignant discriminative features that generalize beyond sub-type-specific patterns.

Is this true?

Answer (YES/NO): NO